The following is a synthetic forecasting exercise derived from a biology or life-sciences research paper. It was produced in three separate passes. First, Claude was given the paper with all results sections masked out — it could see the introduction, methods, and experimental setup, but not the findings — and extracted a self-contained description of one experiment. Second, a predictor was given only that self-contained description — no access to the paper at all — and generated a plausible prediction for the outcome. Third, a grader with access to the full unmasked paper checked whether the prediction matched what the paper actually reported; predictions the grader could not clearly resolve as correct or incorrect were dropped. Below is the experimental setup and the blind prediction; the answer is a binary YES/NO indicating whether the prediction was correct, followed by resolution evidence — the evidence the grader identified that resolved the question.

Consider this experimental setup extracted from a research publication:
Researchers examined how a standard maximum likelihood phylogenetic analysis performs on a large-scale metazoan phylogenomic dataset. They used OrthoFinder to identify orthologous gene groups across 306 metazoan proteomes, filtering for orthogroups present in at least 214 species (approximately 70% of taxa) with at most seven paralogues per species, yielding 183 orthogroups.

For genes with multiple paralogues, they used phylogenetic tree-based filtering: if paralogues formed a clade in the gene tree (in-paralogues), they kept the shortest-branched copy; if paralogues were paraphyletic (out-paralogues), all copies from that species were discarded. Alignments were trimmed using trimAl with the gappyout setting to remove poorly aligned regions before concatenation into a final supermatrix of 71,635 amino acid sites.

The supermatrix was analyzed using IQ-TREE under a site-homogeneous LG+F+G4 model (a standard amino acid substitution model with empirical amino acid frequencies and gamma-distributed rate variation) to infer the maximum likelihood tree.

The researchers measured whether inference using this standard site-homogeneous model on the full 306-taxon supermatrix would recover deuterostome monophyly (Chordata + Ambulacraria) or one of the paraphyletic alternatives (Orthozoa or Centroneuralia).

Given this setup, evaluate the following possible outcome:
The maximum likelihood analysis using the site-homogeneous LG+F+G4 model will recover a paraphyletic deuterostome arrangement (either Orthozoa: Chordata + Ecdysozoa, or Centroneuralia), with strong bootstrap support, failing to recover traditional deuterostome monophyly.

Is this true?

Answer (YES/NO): NO